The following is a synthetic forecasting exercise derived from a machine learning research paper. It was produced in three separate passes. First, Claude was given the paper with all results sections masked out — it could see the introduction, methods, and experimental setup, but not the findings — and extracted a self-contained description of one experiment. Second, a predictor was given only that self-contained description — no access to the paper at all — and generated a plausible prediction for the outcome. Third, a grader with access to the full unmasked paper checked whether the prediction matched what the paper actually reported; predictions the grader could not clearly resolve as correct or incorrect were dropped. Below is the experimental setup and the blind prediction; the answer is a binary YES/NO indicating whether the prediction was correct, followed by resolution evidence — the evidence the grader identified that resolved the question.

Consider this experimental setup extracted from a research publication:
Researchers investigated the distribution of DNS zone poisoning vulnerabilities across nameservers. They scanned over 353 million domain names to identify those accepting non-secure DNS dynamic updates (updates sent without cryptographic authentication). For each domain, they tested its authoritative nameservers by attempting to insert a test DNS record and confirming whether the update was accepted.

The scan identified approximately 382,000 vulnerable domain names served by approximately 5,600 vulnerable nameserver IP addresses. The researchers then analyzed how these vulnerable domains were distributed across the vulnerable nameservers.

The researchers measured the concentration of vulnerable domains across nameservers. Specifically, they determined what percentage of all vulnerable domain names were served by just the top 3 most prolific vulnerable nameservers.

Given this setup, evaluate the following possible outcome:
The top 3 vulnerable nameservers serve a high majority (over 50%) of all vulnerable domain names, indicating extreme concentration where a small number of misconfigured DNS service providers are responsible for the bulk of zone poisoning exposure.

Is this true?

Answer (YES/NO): YES